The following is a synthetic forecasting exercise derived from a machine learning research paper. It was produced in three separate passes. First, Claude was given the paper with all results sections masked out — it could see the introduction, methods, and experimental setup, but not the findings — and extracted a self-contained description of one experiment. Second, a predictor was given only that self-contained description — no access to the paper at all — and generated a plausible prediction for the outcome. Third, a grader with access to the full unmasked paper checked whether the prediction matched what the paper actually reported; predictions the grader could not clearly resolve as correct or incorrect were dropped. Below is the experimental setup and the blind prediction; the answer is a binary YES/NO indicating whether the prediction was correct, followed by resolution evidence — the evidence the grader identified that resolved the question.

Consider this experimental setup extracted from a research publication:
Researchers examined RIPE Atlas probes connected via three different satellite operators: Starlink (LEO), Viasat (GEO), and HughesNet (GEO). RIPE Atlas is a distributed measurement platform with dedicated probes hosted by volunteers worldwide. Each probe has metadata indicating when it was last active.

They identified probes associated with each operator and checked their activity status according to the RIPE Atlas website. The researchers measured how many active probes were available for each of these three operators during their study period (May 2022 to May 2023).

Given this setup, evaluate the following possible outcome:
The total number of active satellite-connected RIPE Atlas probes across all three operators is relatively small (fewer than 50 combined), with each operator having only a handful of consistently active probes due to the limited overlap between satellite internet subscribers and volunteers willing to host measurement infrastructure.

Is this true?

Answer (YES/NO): NO